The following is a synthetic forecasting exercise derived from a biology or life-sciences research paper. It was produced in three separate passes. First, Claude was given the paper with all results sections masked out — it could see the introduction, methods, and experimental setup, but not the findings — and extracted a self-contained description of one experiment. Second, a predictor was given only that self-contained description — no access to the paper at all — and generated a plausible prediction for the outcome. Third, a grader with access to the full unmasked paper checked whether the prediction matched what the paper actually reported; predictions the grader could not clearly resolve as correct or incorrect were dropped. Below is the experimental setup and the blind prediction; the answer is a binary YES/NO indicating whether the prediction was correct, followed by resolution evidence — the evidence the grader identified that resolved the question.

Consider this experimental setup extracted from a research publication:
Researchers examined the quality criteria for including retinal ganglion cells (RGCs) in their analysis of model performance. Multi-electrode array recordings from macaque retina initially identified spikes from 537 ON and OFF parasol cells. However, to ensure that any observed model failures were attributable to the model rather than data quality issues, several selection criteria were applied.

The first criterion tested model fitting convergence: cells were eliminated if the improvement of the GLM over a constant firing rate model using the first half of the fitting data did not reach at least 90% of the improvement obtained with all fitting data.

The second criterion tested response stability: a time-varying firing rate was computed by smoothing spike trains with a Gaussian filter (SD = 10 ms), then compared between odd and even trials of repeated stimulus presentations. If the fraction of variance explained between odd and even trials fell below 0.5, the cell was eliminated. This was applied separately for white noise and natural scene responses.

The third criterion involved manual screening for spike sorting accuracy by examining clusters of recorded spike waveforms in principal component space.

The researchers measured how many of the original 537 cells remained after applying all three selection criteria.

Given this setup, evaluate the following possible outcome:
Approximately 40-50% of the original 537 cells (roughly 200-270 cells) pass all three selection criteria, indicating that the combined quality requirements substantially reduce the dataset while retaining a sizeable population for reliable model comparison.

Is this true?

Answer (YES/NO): NO